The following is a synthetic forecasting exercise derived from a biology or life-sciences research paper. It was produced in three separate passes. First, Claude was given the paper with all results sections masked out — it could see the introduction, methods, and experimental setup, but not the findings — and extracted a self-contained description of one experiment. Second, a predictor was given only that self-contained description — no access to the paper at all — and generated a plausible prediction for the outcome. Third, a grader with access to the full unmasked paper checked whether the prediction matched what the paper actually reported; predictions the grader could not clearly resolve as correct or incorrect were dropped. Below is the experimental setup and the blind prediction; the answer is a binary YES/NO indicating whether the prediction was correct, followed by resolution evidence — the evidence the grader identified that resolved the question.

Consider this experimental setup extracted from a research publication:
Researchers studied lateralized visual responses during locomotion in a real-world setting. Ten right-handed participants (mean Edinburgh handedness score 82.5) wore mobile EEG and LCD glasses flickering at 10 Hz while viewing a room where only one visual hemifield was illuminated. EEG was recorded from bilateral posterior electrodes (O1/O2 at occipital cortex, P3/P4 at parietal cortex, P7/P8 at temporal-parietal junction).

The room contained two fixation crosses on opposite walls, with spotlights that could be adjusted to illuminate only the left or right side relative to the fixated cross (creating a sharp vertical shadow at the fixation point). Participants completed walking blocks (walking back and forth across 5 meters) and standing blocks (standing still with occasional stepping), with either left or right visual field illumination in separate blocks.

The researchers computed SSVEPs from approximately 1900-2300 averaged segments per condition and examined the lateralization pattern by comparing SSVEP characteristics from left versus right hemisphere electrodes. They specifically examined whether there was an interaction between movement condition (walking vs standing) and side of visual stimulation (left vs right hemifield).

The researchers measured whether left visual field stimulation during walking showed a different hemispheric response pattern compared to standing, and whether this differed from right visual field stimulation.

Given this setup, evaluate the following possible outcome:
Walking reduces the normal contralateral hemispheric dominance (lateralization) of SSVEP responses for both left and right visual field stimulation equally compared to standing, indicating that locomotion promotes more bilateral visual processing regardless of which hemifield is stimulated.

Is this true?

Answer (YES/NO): NO